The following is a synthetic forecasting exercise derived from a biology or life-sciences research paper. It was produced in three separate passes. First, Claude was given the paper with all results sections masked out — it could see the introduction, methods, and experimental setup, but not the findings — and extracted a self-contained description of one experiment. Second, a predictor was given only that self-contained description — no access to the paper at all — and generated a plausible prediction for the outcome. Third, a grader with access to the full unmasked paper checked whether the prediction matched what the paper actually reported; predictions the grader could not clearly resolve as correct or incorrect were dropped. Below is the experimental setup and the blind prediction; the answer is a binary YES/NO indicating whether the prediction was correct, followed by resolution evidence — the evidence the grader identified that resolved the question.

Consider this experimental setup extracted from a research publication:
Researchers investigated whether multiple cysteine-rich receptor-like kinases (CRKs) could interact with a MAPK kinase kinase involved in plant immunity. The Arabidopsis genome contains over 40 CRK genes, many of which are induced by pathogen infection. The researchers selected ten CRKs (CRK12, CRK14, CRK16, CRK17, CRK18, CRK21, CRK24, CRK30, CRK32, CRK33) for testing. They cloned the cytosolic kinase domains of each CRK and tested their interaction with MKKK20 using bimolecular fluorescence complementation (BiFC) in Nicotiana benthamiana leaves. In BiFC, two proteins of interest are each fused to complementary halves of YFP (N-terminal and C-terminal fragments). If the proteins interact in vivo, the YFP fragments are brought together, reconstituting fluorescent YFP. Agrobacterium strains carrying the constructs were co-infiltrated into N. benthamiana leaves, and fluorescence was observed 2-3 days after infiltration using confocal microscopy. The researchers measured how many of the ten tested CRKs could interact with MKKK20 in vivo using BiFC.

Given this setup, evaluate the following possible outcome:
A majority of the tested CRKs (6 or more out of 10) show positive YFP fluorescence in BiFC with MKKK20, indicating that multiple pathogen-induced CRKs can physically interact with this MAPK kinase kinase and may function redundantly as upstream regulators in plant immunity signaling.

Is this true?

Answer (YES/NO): YES